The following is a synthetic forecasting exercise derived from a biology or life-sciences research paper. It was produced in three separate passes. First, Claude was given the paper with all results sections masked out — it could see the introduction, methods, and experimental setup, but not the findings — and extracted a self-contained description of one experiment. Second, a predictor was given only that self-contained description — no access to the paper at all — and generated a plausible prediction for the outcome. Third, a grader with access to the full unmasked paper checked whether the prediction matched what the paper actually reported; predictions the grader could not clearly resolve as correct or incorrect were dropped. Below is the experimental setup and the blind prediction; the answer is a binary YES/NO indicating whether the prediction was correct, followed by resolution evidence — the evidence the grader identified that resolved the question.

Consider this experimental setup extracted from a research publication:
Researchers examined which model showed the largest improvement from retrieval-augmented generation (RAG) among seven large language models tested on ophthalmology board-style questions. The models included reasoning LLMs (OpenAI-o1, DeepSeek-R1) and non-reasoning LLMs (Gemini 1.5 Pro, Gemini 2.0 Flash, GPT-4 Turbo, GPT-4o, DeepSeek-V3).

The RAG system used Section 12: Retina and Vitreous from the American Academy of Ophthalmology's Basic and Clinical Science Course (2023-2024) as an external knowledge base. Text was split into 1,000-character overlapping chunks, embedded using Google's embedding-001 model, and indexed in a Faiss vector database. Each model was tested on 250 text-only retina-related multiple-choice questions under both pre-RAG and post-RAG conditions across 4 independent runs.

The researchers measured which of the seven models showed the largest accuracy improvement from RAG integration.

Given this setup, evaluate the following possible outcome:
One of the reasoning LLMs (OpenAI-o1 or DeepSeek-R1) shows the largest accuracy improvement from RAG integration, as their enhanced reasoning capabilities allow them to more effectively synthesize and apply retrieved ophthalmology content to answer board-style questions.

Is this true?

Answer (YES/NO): NO